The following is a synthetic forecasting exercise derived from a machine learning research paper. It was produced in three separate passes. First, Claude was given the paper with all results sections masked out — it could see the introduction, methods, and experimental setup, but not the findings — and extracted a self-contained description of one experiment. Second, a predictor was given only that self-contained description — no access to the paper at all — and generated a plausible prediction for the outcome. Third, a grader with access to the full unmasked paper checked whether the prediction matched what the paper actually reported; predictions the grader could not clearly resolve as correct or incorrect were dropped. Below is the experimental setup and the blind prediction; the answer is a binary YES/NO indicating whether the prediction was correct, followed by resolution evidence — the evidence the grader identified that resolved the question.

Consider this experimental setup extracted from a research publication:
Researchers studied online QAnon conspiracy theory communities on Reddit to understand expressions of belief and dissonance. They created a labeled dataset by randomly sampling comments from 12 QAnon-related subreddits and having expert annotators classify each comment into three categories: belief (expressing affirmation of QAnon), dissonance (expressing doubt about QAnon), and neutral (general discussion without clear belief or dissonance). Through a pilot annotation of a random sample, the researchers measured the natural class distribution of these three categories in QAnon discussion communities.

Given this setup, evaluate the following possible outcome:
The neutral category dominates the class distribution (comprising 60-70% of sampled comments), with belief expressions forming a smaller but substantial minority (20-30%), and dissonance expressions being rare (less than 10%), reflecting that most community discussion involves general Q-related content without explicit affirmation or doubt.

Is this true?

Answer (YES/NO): NO